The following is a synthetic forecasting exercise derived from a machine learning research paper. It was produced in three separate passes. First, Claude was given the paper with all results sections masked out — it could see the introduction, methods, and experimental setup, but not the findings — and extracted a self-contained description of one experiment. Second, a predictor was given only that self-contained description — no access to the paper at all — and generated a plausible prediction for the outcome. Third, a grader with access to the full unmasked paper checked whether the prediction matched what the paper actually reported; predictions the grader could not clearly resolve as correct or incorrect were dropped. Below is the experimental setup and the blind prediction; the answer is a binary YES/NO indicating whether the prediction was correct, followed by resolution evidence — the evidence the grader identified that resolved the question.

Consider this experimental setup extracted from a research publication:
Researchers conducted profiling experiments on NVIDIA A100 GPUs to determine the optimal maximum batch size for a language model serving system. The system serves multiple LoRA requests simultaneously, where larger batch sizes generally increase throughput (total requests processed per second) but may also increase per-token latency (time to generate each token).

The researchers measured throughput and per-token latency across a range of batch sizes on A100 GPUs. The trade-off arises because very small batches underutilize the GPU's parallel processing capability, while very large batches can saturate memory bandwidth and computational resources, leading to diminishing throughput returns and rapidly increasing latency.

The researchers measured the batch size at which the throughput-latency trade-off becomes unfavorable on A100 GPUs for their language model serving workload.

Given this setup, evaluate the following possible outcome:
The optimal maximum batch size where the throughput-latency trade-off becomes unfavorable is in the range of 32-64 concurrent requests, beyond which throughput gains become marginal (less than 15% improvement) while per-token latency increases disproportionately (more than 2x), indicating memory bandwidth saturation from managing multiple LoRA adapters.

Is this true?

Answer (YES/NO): YES